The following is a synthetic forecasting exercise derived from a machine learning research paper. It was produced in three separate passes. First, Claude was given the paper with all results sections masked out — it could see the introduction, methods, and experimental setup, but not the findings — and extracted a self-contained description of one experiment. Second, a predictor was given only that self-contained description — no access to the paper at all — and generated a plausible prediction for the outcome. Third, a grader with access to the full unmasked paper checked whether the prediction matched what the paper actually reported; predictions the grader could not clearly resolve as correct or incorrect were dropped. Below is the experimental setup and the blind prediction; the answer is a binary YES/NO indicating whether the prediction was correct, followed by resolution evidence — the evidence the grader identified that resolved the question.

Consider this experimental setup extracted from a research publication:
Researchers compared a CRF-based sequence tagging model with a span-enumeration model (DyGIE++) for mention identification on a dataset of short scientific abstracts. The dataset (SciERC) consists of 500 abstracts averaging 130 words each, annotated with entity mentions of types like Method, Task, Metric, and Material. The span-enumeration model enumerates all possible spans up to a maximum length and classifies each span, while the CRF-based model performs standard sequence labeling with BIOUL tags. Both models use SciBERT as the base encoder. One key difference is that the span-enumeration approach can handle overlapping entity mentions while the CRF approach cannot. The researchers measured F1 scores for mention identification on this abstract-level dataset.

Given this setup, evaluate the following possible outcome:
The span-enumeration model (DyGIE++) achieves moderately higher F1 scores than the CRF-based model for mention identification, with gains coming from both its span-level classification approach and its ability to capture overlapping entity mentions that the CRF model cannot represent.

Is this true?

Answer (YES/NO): NO